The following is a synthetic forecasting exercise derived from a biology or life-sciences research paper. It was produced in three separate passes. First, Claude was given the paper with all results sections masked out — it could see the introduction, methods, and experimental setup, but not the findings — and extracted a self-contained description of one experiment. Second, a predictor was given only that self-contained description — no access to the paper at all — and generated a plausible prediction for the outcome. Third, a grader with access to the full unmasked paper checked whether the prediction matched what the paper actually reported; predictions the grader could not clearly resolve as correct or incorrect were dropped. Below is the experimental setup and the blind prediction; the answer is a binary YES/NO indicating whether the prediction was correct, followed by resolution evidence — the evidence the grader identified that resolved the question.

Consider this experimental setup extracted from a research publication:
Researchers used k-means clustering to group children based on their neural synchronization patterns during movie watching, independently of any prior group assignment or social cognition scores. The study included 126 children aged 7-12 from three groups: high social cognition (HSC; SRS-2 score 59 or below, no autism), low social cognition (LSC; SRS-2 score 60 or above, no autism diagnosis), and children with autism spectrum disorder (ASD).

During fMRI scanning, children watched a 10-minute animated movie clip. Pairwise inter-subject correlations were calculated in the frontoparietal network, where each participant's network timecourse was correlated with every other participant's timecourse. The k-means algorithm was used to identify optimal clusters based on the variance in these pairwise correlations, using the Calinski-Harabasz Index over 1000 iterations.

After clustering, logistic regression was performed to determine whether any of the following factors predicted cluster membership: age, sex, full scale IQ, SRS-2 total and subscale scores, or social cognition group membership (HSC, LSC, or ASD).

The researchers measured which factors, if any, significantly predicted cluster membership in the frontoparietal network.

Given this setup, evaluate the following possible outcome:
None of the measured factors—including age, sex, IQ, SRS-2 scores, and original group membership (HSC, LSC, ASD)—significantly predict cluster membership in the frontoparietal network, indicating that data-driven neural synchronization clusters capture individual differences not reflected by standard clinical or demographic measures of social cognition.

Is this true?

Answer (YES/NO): YES